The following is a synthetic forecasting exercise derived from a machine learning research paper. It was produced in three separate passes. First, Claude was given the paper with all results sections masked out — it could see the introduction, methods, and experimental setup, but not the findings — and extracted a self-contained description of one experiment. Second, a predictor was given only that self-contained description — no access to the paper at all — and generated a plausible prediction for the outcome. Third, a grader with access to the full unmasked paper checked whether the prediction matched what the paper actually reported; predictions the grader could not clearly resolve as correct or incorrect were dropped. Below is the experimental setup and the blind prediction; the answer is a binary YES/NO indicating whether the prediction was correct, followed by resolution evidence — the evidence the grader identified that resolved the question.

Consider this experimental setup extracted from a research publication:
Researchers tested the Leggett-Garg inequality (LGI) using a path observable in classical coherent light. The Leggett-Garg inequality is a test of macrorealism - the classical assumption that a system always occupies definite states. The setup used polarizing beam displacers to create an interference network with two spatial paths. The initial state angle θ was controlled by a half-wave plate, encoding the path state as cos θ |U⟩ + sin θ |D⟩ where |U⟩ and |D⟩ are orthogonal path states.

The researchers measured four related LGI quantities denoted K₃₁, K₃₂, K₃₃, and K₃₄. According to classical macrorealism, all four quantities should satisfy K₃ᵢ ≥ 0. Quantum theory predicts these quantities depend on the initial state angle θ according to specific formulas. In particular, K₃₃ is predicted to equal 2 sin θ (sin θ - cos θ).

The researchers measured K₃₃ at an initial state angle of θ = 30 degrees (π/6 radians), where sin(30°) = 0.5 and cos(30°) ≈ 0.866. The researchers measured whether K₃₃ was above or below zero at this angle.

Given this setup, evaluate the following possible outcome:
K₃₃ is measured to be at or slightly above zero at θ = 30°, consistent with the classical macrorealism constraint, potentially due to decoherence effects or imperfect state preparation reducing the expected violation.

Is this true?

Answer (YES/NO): NO